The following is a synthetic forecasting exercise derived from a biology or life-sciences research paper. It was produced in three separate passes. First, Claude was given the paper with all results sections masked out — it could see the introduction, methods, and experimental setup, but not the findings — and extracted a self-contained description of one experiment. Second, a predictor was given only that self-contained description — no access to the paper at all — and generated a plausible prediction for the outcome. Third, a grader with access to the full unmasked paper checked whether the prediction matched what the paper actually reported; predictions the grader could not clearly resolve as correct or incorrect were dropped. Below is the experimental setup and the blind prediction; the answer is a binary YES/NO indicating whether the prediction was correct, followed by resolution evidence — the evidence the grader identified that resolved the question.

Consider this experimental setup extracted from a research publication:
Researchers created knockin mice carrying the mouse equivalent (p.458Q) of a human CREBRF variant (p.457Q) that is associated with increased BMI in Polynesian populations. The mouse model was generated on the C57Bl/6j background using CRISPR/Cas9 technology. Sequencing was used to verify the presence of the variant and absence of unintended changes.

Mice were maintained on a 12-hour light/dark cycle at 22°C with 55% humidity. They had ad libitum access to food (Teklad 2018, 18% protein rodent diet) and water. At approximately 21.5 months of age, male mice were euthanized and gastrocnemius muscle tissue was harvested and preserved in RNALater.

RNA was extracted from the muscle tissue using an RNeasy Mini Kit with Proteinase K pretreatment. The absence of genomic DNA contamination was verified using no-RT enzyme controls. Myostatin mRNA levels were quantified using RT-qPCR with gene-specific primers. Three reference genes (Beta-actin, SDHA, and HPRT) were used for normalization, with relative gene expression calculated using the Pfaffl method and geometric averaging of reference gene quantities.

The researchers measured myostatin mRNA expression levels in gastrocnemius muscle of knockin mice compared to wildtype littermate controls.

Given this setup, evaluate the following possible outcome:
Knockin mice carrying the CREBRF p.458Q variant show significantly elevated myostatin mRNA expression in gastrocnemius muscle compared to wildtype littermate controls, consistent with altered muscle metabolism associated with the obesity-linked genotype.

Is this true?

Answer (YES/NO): NO